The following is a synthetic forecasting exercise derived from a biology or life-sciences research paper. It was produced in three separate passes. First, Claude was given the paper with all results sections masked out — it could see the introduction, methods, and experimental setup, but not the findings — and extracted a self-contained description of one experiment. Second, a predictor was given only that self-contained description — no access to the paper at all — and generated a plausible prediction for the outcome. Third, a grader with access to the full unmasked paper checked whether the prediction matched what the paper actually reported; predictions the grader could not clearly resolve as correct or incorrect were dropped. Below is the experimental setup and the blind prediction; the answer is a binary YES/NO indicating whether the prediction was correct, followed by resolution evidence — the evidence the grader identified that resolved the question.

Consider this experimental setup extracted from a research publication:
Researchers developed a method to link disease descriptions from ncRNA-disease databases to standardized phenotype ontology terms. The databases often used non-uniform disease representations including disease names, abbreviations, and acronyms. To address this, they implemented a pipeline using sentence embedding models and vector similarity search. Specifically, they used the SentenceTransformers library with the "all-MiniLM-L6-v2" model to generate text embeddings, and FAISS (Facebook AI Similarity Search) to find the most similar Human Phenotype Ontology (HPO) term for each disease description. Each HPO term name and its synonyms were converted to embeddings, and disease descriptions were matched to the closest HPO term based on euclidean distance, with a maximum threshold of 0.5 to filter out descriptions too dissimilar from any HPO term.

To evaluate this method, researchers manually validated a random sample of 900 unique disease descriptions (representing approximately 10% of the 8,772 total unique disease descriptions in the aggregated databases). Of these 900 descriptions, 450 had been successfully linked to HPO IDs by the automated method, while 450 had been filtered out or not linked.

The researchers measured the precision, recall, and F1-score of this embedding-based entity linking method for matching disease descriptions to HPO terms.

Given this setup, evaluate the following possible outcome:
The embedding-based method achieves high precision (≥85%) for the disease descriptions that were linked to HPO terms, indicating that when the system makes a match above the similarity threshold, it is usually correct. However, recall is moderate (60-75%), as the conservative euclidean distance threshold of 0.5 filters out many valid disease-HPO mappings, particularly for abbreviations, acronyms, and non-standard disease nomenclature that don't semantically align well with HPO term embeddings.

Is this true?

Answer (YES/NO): NO